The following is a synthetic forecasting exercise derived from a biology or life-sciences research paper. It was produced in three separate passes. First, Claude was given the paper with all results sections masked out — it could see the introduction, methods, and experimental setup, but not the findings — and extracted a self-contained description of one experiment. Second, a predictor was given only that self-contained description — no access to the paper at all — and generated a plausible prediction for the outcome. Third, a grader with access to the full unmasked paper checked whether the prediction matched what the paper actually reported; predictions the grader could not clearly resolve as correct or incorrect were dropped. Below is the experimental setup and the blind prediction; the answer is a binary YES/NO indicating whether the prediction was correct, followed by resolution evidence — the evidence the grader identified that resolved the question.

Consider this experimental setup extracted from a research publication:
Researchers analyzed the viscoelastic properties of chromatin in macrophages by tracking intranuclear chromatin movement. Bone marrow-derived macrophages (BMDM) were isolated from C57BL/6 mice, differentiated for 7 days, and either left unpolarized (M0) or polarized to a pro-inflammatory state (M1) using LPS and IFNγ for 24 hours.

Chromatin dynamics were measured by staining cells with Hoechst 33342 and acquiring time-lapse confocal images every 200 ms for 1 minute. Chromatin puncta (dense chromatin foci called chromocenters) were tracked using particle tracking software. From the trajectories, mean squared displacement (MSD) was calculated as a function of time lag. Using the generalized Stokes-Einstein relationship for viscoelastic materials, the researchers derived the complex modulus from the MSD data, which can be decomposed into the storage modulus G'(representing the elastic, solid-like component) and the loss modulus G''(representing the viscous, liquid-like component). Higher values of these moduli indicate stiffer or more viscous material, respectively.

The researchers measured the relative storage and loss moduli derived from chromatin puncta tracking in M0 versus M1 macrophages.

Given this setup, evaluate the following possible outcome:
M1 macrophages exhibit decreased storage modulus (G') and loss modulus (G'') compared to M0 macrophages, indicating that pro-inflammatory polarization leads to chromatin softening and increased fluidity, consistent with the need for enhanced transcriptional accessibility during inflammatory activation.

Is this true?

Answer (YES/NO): NO